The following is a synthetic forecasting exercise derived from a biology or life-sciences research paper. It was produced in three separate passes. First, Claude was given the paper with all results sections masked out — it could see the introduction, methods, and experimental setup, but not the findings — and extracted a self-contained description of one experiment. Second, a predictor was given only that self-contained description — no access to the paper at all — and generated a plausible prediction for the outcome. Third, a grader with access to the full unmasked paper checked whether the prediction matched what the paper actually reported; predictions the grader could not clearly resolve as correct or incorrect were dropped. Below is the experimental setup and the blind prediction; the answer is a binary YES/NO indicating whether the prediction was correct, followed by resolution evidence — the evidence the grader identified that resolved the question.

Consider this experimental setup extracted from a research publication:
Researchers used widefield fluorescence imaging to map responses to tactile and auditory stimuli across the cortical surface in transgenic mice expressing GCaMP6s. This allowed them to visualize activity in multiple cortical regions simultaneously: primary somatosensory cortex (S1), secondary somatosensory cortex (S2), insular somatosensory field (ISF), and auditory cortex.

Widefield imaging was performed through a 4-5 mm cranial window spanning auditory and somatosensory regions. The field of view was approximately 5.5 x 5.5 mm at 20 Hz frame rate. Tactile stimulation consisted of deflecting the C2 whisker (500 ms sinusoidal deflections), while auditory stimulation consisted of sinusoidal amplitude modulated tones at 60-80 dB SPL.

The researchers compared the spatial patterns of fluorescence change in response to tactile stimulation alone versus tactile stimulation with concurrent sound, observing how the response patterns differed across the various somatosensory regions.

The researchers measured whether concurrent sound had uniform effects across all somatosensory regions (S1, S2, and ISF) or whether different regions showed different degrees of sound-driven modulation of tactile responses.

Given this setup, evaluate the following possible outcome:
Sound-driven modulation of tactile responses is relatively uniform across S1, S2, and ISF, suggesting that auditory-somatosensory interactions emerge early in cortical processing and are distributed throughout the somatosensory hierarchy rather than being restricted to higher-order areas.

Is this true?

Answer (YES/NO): NO